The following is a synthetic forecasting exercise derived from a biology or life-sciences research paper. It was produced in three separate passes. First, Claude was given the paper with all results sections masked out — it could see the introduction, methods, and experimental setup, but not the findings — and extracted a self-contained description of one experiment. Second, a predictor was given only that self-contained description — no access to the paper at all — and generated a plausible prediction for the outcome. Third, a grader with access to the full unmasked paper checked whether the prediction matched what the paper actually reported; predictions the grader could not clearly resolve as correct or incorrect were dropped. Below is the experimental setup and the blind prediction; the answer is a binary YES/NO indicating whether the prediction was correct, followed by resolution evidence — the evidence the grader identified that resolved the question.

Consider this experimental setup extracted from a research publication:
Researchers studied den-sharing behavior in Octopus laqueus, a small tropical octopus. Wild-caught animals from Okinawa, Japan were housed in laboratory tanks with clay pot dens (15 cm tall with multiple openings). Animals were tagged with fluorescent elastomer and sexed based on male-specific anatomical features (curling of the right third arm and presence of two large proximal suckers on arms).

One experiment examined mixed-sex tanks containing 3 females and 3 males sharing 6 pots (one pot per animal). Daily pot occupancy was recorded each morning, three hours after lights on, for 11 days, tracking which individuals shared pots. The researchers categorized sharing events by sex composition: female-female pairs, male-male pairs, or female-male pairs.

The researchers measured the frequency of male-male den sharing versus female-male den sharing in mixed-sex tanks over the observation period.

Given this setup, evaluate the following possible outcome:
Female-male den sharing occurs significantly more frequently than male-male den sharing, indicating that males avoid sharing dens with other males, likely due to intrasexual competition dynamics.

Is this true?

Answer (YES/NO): YES